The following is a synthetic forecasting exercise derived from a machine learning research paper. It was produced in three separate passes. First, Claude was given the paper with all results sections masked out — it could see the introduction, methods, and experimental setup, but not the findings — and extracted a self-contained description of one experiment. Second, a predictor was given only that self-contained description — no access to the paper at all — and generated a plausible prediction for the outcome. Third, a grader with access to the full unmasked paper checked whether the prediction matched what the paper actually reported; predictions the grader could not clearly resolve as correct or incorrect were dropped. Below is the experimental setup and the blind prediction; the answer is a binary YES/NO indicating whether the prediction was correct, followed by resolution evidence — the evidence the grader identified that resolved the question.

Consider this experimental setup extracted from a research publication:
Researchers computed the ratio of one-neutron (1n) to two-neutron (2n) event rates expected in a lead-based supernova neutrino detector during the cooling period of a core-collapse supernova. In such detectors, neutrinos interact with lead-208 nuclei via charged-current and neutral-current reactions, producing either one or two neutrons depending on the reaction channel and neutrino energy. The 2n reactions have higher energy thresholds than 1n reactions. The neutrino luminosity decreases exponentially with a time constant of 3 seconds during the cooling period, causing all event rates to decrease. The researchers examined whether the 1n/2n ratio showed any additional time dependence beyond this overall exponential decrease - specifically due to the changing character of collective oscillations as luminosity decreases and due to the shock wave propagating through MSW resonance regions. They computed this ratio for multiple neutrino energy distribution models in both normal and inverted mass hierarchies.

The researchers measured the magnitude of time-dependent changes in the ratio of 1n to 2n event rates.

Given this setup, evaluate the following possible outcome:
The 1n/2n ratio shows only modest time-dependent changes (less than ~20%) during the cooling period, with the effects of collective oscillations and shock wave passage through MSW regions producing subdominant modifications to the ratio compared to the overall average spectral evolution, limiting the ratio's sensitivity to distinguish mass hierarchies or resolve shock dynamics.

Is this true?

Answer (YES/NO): YES